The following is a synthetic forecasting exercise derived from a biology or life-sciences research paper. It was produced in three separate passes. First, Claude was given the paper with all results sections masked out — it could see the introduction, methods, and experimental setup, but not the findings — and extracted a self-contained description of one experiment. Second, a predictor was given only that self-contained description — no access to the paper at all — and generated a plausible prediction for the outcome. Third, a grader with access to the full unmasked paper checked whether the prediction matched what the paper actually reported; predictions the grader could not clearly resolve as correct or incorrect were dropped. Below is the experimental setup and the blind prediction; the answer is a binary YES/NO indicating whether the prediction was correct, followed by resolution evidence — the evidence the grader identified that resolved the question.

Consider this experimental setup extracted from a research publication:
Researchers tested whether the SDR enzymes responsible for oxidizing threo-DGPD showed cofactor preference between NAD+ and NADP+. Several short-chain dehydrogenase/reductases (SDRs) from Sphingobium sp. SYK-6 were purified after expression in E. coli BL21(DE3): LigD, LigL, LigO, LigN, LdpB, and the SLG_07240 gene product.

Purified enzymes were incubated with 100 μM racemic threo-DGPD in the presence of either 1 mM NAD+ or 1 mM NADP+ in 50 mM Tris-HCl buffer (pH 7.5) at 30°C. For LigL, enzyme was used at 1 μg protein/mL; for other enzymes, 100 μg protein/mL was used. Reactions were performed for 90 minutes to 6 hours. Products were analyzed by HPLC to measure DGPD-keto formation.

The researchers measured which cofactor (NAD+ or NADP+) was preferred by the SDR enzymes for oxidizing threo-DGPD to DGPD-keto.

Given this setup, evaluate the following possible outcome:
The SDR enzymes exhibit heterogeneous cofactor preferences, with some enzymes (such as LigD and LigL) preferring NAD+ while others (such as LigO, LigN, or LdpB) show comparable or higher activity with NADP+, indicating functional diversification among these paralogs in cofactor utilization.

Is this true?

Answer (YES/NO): NO